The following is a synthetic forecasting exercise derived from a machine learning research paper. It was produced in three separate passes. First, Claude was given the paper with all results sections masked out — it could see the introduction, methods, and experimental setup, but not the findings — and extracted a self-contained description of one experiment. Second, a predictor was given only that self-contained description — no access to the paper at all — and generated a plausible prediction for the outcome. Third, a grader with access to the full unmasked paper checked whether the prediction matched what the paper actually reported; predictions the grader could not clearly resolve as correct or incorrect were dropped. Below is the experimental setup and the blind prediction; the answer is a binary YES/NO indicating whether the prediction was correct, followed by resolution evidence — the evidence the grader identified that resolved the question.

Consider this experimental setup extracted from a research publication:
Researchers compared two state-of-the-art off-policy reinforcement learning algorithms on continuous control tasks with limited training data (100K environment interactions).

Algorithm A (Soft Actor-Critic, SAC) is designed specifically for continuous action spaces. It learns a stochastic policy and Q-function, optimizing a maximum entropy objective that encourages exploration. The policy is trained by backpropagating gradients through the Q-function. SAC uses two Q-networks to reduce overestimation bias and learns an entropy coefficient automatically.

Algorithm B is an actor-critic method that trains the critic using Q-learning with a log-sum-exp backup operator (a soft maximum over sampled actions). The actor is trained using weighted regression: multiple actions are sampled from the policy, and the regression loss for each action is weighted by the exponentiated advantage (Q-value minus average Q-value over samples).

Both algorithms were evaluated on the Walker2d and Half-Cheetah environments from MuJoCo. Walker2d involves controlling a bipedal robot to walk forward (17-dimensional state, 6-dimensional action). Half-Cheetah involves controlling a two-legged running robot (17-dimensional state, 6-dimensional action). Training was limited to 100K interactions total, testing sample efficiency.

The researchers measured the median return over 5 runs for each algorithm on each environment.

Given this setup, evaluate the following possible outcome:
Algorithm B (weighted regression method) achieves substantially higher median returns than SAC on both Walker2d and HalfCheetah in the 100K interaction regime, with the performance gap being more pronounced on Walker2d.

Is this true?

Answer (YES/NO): NO